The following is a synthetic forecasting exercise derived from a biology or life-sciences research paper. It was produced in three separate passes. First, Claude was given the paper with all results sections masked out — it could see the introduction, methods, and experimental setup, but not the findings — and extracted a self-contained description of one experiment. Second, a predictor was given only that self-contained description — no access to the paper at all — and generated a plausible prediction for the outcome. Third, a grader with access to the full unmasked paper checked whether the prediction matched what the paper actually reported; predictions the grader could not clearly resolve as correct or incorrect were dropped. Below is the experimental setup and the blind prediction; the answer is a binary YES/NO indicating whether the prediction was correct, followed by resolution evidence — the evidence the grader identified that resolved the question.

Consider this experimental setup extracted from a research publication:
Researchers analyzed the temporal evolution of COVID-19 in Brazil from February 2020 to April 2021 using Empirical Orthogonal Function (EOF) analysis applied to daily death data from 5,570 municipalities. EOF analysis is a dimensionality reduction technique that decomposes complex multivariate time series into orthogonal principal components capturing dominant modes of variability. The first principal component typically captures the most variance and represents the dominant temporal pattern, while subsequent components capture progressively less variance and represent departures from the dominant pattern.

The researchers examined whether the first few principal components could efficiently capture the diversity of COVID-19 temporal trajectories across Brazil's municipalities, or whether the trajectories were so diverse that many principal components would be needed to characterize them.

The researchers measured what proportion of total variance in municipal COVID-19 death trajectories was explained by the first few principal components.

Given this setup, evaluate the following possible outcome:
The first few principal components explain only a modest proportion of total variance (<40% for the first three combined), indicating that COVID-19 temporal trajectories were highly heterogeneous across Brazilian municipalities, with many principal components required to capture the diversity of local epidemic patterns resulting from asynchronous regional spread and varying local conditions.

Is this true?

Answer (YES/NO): YES